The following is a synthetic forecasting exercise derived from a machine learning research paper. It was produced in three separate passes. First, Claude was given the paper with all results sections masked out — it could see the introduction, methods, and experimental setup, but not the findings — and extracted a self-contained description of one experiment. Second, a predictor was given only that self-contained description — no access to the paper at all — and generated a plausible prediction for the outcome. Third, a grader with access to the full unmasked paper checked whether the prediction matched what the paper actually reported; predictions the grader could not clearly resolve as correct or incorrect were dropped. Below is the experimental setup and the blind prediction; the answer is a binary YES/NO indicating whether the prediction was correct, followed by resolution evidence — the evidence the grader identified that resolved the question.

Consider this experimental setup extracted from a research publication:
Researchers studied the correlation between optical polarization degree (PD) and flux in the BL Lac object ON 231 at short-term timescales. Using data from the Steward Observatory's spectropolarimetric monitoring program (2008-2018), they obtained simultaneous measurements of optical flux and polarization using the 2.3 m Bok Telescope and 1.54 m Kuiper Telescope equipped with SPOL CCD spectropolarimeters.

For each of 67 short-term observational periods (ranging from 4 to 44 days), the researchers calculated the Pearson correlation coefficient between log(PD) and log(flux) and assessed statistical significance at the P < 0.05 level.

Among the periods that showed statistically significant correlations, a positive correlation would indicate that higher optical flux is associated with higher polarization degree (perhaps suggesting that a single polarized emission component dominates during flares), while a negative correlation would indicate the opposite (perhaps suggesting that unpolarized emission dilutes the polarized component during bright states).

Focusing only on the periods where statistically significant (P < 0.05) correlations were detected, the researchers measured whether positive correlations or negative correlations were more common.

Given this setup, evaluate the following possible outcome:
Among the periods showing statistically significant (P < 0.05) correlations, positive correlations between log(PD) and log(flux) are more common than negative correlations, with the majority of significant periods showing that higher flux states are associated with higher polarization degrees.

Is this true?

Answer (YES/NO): NO